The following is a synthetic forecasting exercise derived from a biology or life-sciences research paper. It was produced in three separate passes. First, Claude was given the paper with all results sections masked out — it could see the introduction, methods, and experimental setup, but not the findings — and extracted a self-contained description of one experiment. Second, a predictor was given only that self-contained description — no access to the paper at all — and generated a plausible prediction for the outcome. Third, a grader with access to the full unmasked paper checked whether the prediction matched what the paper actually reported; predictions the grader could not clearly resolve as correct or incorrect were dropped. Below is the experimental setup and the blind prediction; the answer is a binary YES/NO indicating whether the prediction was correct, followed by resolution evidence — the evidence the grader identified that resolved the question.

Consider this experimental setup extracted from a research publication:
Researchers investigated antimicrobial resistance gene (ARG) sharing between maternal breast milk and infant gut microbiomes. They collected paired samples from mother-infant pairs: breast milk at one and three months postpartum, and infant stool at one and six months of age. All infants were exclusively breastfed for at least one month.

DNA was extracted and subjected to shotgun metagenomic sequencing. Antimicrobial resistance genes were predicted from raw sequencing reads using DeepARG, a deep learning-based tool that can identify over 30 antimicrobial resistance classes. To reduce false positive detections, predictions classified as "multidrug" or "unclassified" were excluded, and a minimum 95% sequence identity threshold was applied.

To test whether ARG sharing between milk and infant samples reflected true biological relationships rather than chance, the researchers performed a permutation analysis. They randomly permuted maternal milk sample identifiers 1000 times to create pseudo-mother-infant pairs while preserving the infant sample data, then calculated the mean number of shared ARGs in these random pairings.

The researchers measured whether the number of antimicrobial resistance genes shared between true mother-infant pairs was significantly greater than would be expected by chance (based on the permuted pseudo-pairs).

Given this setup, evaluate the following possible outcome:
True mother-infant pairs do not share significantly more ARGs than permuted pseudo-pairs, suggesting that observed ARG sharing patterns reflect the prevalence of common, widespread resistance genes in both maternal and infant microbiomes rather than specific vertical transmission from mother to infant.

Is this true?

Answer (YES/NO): NO